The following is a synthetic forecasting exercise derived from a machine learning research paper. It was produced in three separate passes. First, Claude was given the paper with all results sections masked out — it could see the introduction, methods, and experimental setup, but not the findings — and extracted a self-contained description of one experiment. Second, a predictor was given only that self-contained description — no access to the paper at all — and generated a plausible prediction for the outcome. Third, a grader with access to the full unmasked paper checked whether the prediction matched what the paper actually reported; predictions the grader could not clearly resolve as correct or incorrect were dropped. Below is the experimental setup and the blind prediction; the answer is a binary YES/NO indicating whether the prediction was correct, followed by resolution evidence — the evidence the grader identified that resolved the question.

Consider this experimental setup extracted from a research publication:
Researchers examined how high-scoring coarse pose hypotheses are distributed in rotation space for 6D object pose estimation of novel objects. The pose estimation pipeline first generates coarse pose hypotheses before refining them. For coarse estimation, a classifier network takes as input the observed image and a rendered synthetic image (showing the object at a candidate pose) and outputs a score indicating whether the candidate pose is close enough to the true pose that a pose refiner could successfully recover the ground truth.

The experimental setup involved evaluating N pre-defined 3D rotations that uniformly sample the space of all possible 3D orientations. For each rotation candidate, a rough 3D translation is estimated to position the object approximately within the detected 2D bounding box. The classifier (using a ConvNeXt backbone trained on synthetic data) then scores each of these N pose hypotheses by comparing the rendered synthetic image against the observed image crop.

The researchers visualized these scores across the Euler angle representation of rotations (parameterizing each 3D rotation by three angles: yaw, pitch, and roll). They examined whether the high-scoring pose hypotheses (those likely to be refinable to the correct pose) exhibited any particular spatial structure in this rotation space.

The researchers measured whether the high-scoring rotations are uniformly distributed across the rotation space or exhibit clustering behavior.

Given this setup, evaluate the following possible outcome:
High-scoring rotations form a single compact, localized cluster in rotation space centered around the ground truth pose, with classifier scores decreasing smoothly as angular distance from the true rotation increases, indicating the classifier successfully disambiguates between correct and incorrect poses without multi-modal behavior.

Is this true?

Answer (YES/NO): NO